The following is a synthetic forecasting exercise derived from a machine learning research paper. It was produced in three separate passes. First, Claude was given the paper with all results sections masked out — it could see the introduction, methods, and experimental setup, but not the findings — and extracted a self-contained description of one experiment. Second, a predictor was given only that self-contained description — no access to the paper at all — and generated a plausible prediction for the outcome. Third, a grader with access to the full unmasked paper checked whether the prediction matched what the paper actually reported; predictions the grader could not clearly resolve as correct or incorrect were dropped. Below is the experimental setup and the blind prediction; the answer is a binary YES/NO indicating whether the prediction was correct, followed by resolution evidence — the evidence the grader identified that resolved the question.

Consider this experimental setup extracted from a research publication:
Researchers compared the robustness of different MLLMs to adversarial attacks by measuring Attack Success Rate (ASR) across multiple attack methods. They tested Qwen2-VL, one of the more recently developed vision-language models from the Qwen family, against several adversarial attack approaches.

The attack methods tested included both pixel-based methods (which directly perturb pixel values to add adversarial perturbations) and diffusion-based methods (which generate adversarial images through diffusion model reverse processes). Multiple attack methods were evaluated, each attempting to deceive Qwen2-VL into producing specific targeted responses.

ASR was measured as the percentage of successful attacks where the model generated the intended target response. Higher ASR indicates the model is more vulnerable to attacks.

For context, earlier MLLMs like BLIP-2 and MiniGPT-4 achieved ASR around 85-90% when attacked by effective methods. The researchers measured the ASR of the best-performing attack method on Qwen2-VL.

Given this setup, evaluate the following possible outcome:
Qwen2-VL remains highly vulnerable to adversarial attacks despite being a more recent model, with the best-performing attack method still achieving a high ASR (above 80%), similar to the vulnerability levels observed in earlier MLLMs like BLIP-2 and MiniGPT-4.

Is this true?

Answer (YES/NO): NO